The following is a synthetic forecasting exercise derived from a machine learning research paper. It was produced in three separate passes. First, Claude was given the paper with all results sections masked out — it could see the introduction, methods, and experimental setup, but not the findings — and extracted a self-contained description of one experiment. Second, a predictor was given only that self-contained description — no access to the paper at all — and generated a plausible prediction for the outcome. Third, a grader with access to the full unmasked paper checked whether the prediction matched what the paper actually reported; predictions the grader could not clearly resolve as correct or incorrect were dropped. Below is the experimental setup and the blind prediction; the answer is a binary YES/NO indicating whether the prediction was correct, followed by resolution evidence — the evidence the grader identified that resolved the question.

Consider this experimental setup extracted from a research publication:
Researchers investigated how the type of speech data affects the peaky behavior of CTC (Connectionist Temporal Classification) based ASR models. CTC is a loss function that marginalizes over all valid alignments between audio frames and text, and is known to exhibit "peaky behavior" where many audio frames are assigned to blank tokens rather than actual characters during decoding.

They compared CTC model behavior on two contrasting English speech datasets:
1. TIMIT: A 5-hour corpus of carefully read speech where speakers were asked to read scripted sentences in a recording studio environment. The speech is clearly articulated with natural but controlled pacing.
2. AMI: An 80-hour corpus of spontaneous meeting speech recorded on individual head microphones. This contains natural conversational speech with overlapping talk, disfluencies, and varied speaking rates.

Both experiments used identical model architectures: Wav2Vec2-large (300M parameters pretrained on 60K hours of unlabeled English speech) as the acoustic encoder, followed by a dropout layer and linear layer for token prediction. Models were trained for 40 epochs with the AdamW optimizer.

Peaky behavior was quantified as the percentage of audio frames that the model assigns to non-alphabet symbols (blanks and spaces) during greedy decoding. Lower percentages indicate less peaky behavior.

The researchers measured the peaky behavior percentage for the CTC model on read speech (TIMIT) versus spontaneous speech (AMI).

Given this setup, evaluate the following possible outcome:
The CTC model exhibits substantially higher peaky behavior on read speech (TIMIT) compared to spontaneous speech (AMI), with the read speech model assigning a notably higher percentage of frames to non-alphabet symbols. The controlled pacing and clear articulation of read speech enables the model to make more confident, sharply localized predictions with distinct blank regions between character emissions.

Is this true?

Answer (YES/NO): NO